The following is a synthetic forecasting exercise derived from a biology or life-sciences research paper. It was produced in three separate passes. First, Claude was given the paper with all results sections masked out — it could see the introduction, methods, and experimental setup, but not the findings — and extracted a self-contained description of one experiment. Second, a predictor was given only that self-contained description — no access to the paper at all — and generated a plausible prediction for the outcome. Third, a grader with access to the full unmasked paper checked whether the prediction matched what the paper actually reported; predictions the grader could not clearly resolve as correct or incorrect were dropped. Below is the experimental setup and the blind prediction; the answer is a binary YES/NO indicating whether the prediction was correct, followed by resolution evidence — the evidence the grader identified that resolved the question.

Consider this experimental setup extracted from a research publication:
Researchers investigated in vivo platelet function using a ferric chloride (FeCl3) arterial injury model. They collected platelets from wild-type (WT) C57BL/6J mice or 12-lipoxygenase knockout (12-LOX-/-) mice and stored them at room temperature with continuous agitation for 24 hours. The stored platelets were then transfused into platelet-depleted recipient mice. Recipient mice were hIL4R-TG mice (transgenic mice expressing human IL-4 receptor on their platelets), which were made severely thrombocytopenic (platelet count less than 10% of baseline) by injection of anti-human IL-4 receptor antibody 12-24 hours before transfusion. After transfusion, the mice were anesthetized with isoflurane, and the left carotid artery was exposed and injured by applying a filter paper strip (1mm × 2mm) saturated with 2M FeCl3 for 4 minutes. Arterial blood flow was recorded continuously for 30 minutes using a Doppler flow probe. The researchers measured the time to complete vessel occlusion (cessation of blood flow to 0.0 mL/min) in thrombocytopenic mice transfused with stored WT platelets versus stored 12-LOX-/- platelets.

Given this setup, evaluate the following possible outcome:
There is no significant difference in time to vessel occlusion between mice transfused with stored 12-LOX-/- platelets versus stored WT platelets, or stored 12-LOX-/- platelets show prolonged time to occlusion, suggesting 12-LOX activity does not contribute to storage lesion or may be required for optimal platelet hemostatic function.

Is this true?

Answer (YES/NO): NO